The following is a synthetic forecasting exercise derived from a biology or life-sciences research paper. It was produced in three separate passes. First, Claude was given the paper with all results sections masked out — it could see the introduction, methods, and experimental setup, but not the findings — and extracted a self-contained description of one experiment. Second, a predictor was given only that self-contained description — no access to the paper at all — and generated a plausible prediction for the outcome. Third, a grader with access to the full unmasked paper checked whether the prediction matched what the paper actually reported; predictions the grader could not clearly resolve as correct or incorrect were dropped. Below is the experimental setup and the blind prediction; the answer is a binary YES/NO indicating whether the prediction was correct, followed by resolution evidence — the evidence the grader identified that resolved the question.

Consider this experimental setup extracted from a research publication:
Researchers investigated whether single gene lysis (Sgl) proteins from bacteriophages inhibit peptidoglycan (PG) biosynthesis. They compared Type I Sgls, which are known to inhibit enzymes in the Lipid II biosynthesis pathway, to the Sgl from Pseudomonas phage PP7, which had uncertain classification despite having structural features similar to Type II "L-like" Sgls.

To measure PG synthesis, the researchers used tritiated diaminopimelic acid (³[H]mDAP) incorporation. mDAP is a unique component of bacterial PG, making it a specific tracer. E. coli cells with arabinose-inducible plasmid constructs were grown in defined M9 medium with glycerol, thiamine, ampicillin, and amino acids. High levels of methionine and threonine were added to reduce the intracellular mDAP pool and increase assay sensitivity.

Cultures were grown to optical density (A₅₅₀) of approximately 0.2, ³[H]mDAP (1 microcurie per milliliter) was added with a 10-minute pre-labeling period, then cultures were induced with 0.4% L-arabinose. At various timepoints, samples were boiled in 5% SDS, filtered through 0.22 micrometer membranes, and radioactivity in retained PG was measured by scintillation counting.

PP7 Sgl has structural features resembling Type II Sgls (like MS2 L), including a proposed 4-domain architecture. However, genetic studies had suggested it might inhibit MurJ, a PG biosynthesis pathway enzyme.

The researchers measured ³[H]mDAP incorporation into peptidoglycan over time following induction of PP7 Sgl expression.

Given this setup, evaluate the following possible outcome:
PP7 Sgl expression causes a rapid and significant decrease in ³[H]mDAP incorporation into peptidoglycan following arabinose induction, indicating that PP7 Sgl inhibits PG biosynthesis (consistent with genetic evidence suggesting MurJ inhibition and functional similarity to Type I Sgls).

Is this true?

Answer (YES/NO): YES